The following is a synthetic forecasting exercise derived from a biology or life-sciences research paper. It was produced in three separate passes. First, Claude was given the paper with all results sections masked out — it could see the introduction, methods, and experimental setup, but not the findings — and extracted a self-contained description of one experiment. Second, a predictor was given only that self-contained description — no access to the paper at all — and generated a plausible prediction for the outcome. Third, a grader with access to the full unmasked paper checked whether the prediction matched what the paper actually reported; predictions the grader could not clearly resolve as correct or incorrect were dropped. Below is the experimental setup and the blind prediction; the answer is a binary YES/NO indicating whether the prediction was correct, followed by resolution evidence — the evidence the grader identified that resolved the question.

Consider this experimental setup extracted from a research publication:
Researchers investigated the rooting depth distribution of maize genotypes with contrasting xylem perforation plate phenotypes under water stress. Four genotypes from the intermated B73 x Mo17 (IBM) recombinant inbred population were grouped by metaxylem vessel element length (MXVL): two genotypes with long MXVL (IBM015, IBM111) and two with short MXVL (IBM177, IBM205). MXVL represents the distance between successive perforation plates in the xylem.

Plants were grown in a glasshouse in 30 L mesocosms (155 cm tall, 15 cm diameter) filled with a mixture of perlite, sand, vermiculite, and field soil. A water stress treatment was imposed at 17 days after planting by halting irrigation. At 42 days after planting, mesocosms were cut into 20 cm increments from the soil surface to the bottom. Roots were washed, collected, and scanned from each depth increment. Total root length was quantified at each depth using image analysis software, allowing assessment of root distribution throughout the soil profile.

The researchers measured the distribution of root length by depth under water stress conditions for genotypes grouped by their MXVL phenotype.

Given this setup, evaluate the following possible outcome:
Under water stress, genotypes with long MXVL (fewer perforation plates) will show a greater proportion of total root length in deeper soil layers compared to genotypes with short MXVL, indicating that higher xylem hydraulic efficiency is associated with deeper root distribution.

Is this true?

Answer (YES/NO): YES